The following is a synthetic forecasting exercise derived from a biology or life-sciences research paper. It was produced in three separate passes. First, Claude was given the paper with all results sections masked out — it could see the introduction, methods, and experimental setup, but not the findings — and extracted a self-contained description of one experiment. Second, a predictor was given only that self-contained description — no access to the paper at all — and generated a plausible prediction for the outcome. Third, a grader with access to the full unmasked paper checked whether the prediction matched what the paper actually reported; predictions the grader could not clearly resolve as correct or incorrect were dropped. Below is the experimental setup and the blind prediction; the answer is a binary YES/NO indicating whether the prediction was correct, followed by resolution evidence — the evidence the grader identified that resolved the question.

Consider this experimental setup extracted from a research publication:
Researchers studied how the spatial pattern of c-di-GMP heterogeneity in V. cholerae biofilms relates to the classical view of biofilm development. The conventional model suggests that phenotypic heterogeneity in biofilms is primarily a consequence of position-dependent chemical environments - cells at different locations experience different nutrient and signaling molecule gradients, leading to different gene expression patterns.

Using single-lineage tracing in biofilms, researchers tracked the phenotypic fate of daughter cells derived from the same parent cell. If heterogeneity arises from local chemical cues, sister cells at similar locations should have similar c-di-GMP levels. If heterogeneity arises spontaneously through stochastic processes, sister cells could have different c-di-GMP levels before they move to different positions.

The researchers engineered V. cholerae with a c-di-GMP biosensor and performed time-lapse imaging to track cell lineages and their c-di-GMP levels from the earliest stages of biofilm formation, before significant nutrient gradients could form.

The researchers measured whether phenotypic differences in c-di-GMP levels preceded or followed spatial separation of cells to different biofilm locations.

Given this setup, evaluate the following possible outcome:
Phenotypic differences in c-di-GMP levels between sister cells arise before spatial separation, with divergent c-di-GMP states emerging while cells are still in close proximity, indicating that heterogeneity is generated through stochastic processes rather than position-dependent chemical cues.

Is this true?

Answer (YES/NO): YES